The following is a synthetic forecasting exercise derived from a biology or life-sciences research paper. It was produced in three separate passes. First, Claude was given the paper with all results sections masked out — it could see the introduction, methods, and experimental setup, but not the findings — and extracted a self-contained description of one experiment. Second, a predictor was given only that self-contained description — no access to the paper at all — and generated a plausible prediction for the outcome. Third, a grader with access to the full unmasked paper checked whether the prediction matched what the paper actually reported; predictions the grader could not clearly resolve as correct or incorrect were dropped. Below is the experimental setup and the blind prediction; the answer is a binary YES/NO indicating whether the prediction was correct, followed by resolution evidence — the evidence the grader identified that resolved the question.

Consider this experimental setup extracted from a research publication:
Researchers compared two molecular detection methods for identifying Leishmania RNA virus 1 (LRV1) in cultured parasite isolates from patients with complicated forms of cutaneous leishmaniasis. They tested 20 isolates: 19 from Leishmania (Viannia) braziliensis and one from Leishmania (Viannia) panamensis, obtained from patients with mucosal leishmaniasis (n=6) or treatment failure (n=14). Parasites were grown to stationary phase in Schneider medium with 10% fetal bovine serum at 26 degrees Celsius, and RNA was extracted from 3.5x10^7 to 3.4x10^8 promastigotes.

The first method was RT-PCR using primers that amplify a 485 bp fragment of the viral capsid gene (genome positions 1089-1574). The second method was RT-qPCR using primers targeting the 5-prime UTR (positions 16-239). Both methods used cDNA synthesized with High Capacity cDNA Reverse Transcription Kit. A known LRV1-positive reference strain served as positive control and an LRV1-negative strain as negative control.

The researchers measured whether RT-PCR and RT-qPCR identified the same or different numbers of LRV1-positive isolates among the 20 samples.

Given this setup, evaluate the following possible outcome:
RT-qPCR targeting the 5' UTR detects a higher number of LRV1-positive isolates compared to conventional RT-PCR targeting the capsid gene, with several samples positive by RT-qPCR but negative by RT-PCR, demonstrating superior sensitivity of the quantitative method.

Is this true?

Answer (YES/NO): NO